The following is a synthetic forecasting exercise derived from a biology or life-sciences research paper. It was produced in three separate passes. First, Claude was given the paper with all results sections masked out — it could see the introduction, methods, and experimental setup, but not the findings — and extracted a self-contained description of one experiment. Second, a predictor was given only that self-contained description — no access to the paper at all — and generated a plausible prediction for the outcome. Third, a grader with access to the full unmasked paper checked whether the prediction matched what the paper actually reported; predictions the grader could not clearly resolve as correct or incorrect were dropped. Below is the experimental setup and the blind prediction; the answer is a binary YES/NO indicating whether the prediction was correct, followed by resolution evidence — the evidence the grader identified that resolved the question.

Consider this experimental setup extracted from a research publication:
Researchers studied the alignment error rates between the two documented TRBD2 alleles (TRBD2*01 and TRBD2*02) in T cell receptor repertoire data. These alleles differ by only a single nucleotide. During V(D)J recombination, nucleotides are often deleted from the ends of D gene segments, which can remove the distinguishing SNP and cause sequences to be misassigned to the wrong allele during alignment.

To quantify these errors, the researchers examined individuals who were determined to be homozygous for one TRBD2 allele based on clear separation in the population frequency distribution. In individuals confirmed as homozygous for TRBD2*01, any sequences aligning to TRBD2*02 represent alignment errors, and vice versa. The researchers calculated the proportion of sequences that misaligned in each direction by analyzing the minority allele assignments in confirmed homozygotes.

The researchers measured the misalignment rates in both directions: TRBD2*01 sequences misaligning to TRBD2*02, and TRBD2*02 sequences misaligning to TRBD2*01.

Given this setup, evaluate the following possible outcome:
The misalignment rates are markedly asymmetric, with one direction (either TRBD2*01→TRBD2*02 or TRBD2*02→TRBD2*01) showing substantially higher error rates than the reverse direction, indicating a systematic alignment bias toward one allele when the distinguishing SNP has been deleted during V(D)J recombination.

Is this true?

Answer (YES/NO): YES